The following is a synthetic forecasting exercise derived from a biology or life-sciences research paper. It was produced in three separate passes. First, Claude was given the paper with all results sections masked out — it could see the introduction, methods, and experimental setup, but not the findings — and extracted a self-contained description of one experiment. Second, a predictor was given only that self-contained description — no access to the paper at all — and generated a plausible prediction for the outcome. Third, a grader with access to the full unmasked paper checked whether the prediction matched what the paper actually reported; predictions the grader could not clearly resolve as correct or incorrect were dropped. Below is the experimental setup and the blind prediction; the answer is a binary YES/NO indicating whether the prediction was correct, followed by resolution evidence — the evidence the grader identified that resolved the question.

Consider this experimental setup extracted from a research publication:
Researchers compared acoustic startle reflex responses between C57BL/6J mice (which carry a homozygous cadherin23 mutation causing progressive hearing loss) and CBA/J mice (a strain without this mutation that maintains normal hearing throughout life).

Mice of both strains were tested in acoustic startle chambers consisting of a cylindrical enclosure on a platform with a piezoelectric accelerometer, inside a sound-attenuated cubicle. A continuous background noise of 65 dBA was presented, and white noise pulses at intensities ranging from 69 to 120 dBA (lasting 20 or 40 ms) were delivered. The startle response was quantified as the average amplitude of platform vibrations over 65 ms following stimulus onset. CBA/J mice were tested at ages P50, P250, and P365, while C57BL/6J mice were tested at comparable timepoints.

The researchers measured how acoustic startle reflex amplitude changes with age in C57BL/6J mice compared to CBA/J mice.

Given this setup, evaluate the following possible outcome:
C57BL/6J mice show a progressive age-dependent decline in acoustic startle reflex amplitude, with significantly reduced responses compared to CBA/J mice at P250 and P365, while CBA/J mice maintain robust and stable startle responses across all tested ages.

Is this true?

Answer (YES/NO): NO